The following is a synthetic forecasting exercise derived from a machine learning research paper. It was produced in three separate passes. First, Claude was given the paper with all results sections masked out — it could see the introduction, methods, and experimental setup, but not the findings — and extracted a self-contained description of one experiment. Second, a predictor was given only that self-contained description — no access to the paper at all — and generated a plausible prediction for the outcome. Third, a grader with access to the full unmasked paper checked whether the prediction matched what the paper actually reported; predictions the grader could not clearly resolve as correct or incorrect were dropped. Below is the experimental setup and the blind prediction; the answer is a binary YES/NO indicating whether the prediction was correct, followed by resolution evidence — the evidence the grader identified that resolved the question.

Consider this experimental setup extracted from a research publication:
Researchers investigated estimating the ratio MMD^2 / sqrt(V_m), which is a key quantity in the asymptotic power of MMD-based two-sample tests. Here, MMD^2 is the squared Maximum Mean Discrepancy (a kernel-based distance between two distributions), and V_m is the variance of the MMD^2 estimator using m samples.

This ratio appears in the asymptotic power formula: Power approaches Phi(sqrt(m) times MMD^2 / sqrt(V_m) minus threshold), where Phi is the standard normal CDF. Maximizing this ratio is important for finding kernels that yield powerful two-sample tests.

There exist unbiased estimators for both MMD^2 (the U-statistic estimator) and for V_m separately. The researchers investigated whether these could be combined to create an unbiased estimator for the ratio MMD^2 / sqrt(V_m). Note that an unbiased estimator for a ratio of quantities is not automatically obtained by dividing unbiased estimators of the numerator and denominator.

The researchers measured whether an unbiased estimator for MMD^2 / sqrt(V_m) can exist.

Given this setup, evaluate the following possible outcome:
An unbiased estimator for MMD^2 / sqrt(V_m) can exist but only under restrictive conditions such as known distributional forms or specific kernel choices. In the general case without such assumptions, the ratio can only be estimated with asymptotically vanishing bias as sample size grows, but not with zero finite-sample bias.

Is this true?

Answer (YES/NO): NO